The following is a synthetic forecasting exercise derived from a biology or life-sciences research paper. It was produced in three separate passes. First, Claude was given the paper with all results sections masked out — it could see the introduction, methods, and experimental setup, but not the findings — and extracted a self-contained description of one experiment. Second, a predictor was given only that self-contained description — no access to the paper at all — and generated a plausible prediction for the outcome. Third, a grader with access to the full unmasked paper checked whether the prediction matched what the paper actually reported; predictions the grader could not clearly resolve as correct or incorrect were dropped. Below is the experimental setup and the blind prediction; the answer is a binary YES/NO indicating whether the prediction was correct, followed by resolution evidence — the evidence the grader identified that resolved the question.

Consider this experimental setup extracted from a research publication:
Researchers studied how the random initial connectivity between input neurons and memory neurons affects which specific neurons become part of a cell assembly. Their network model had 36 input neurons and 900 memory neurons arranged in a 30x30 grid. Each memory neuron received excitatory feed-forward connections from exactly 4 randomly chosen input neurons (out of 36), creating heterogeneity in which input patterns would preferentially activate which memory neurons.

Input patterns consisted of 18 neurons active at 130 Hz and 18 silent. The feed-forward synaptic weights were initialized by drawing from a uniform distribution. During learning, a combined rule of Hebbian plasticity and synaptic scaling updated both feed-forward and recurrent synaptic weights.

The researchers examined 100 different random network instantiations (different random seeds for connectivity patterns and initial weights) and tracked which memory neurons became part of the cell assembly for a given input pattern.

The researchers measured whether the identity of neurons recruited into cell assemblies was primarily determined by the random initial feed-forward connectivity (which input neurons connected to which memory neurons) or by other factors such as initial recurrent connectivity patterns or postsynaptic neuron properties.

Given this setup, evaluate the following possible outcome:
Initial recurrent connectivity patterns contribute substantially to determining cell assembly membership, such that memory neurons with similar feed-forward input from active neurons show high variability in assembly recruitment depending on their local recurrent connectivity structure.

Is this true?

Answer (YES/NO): NO